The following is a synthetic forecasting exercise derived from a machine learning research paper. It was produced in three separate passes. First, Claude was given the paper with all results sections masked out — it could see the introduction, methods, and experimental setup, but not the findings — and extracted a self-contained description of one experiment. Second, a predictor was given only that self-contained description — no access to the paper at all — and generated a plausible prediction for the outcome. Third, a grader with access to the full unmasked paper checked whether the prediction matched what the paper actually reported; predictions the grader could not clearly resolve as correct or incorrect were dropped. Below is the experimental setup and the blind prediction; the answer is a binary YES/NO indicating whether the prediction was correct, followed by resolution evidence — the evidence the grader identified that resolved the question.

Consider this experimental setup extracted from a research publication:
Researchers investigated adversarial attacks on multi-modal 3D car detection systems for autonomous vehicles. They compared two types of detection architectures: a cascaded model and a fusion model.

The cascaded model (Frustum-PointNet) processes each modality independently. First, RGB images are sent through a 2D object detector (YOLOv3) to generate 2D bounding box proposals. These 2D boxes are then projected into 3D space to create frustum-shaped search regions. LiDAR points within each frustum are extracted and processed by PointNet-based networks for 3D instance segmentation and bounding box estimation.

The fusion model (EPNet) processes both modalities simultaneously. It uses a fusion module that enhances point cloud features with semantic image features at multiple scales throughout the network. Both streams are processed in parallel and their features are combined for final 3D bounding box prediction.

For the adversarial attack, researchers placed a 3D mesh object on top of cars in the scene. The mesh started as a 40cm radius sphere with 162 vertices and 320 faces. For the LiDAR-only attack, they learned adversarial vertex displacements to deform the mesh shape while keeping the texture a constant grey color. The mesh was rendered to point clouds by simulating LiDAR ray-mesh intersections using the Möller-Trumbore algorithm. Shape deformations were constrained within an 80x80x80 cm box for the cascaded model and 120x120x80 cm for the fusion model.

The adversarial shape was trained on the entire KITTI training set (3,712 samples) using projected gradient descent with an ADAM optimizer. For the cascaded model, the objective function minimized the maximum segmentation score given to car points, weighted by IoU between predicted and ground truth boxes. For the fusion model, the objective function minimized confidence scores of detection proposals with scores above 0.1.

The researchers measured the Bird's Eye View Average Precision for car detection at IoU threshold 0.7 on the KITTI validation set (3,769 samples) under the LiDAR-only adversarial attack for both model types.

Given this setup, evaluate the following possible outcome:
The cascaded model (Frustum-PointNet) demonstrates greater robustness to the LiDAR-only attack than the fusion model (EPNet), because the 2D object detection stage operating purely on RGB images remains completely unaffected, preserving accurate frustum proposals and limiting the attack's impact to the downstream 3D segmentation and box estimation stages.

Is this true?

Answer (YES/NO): NO